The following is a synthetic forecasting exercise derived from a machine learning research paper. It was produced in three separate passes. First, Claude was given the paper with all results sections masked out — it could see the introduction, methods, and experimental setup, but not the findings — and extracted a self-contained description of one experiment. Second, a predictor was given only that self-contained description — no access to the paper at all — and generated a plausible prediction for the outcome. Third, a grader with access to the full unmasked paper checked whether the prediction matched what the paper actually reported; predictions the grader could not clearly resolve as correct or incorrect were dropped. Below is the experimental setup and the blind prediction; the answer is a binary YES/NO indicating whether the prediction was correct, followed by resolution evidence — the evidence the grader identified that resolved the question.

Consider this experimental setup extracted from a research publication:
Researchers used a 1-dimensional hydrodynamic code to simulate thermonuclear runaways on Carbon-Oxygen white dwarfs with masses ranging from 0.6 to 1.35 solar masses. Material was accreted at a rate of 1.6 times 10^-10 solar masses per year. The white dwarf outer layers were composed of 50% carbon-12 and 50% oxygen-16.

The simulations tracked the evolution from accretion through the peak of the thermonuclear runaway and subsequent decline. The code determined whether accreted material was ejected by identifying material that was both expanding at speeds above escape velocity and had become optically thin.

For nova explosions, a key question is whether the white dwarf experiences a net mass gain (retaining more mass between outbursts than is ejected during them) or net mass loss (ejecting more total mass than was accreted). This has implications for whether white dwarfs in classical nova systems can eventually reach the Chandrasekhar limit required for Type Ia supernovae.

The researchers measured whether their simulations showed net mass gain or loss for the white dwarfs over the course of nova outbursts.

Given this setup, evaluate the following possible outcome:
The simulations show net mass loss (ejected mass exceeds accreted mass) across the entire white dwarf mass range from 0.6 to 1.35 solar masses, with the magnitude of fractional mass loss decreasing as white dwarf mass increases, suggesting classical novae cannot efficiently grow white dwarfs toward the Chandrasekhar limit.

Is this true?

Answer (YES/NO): NO